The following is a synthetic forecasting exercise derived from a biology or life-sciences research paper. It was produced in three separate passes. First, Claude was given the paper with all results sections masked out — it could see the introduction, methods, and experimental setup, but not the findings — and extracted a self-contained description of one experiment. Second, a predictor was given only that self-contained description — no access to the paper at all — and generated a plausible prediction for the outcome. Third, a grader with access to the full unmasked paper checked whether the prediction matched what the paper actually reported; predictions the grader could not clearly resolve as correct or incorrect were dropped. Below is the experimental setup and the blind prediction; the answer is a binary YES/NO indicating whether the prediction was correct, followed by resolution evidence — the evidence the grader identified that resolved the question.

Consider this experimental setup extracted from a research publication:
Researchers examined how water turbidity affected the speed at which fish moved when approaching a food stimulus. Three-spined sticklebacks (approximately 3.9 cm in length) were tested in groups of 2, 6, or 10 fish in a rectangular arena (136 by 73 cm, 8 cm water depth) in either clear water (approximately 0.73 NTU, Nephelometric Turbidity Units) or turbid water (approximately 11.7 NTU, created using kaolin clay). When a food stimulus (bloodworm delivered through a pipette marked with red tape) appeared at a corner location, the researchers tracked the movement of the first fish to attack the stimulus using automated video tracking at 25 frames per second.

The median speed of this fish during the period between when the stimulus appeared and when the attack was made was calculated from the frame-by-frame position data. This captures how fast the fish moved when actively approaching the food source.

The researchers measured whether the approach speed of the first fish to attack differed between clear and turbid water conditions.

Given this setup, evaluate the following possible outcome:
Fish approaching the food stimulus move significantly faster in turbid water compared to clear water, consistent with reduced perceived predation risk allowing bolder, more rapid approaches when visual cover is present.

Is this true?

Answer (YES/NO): NO